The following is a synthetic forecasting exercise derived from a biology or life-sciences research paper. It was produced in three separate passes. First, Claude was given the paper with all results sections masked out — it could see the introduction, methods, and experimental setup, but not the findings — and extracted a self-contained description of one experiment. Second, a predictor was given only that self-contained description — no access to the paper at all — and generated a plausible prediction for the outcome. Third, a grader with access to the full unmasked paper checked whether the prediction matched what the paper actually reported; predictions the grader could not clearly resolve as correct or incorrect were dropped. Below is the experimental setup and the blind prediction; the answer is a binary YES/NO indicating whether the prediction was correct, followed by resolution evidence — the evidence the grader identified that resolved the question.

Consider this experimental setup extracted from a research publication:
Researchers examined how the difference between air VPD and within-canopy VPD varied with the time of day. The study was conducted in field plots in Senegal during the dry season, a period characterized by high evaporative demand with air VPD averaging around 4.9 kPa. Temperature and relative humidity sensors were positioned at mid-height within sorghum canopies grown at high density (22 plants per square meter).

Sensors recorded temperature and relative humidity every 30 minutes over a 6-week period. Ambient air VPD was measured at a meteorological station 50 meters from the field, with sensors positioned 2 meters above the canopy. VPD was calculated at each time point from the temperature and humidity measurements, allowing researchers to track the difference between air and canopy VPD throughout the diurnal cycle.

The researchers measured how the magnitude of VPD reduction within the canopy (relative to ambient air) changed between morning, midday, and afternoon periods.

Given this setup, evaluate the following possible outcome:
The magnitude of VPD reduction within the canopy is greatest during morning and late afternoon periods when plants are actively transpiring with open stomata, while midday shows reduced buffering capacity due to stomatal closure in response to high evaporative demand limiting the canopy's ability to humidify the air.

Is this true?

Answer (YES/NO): NO